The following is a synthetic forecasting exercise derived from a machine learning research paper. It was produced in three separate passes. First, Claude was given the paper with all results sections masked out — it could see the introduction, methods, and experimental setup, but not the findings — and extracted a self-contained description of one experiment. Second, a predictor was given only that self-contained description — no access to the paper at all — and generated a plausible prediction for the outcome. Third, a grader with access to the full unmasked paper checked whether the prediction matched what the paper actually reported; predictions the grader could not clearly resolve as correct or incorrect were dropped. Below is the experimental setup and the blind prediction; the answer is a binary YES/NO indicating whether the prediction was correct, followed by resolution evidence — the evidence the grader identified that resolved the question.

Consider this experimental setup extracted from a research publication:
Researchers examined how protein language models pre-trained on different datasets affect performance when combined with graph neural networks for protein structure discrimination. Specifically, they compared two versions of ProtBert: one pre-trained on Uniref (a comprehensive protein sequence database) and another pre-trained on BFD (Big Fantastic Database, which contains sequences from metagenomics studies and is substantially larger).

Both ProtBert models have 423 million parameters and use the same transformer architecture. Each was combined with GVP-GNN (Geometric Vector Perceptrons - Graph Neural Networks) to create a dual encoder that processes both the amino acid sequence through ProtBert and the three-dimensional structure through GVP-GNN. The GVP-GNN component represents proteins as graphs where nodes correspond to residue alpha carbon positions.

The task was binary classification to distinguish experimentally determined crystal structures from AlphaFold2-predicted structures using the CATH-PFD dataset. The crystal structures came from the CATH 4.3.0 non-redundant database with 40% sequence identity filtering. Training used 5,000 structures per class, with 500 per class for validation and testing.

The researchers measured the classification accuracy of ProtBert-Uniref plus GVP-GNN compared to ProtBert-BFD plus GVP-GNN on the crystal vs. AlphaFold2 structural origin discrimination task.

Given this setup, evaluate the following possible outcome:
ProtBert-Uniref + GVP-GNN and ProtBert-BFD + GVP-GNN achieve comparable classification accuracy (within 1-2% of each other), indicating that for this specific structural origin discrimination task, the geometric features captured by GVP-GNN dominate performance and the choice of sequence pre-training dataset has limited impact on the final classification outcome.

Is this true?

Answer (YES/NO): YES